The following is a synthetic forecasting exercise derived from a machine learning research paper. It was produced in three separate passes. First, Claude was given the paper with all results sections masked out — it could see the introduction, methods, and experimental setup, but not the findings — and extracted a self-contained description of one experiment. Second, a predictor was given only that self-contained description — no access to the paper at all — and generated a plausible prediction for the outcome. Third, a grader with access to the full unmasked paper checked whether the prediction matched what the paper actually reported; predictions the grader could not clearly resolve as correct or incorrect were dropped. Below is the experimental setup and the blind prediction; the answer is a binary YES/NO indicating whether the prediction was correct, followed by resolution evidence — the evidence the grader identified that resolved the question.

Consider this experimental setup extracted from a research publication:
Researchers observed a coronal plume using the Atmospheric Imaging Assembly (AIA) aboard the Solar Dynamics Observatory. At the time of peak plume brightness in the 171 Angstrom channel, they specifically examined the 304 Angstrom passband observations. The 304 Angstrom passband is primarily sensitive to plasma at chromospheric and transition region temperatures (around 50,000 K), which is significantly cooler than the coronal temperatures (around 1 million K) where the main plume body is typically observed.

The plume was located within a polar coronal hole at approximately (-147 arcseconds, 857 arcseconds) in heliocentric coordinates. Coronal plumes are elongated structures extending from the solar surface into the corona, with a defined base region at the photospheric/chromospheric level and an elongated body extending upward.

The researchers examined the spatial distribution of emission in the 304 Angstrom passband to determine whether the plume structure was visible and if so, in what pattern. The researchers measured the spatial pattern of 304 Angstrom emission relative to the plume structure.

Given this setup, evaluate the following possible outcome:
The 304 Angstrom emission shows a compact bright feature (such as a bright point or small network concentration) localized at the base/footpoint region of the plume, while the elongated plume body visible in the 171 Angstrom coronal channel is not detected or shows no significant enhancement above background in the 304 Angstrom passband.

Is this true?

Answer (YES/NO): YES